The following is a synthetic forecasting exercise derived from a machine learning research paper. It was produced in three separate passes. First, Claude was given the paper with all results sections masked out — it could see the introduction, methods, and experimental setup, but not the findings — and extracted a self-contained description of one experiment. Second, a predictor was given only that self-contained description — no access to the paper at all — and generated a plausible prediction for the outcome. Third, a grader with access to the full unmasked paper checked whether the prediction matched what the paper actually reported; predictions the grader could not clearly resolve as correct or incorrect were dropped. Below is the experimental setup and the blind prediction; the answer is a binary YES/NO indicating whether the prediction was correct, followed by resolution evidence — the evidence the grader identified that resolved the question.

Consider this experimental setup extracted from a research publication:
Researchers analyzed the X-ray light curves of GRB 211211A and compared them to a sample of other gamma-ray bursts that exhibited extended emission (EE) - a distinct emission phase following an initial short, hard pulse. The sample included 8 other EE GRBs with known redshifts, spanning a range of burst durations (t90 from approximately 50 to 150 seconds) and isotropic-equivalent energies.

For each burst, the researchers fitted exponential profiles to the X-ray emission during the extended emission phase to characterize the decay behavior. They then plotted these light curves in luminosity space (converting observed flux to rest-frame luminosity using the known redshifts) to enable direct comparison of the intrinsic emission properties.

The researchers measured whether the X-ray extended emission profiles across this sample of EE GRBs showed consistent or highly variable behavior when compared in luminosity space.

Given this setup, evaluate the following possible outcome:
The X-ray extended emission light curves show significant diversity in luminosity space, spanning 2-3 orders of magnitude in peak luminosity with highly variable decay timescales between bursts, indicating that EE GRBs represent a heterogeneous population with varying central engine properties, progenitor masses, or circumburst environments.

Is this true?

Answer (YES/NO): NO